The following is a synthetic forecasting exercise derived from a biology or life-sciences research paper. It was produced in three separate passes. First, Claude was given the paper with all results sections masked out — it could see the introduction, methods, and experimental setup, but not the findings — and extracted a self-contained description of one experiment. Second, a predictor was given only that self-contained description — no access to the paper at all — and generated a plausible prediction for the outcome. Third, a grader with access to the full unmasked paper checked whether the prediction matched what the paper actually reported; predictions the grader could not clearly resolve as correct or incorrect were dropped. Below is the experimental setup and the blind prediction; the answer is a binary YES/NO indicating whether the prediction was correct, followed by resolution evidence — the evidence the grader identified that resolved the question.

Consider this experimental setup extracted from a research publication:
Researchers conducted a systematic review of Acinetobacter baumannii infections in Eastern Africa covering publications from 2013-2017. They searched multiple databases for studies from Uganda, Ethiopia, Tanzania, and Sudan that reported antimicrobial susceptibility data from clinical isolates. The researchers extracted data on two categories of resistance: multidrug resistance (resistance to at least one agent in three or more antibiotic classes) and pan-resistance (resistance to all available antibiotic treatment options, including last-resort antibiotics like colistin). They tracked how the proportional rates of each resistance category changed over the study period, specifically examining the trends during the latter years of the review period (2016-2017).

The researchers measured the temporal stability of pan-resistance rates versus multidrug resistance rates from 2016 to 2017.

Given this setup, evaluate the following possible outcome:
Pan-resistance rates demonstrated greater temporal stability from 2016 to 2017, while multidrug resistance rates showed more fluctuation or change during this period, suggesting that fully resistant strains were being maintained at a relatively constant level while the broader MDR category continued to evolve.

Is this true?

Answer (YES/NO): NO